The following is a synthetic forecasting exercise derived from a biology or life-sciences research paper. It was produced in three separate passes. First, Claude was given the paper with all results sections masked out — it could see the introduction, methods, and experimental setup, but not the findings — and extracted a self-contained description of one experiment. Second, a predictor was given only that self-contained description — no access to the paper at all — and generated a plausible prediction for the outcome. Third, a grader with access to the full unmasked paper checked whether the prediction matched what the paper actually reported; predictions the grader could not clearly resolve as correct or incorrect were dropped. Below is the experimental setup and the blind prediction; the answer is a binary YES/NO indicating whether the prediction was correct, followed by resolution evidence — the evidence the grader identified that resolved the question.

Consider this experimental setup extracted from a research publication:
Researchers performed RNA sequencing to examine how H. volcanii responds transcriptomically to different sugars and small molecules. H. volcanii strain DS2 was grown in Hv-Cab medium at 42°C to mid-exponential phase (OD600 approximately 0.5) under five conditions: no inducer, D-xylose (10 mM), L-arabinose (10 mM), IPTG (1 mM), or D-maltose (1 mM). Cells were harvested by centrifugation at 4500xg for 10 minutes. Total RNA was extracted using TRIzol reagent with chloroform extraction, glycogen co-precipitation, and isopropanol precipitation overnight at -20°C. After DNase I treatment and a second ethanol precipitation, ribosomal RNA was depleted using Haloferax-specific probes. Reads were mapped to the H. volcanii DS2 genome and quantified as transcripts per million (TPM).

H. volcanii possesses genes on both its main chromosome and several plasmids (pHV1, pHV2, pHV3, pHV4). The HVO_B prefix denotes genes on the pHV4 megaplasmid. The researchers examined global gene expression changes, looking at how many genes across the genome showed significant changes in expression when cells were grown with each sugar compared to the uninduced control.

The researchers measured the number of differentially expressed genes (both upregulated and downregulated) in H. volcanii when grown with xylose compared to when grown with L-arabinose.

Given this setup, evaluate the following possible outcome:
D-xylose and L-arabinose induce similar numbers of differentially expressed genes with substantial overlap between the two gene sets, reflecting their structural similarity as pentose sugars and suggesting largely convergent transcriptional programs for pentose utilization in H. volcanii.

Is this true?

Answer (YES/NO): NO